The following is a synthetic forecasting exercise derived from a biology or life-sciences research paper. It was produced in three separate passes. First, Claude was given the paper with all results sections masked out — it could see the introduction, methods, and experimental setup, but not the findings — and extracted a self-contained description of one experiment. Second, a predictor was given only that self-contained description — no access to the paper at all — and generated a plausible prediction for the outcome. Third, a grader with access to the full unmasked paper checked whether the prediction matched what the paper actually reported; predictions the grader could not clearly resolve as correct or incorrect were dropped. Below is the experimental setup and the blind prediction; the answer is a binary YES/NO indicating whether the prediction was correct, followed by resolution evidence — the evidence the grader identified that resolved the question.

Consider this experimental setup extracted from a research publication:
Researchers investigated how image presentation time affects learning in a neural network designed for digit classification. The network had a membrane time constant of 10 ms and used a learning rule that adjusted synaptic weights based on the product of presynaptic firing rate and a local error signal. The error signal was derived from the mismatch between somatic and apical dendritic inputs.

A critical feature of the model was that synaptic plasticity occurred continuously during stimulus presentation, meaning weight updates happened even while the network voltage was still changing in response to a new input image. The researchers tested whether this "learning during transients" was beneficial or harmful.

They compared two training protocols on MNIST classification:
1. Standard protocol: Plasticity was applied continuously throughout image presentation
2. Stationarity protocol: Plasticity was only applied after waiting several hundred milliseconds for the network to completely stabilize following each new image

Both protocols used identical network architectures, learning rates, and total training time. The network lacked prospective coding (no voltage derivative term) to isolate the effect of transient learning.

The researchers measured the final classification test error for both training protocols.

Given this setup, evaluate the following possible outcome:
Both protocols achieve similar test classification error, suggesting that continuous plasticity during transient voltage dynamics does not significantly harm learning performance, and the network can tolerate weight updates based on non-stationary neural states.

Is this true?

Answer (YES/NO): NO